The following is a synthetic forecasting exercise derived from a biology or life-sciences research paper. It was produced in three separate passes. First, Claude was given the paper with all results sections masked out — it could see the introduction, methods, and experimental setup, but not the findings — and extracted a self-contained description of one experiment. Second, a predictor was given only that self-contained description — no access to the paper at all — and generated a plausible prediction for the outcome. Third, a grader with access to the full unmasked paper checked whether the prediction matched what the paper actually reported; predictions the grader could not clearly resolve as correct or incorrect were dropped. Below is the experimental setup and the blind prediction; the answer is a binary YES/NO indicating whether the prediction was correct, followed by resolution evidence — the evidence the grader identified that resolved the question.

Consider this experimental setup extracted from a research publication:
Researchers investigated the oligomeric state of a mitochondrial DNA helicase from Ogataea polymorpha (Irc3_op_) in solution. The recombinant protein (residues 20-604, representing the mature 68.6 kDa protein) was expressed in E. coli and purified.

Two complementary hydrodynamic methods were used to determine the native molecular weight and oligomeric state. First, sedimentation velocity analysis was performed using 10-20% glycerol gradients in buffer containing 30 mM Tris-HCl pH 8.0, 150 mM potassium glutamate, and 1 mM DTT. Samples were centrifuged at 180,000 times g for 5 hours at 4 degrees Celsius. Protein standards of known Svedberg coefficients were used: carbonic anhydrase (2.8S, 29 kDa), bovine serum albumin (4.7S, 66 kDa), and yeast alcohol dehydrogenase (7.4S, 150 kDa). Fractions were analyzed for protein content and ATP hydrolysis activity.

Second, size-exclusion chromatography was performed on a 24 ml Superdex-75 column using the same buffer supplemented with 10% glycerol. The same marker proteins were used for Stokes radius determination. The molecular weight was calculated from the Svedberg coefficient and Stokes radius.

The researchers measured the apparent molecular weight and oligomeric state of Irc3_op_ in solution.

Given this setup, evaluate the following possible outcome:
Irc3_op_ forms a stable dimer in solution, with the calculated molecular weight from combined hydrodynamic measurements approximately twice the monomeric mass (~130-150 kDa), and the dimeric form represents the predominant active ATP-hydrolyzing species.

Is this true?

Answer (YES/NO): NO